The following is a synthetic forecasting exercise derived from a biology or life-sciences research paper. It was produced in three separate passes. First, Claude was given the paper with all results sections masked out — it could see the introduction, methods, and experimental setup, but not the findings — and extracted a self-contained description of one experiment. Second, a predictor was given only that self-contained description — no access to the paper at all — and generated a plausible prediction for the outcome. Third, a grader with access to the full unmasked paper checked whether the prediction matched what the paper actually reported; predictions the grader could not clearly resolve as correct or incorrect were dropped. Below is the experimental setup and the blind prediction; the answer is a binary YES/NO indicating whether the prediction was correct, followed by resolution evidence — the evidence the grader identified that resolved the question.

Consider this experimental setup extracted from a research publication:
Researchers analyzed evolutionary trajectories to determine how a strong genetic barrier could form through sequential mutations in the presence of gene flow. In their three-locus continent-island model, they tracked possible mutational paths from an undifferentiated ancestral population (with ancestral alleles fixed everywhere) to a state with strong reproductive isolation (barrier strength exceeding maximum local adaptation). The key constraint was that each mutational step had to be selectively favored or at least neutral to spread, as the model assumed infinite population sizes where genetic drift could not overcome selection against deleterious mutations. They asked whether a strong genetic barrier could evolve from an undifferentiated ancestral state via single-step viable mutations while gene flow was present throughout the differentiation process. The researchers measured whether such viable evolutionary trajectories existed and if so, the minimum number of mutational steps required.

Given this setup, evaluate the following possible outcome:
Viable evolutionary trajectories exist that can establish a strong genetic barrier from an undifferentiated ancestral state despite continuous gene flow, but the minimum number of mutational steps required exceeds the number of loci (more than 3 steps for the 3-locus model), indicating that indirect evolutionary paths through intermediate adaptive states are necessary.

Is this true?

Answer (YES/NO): NO